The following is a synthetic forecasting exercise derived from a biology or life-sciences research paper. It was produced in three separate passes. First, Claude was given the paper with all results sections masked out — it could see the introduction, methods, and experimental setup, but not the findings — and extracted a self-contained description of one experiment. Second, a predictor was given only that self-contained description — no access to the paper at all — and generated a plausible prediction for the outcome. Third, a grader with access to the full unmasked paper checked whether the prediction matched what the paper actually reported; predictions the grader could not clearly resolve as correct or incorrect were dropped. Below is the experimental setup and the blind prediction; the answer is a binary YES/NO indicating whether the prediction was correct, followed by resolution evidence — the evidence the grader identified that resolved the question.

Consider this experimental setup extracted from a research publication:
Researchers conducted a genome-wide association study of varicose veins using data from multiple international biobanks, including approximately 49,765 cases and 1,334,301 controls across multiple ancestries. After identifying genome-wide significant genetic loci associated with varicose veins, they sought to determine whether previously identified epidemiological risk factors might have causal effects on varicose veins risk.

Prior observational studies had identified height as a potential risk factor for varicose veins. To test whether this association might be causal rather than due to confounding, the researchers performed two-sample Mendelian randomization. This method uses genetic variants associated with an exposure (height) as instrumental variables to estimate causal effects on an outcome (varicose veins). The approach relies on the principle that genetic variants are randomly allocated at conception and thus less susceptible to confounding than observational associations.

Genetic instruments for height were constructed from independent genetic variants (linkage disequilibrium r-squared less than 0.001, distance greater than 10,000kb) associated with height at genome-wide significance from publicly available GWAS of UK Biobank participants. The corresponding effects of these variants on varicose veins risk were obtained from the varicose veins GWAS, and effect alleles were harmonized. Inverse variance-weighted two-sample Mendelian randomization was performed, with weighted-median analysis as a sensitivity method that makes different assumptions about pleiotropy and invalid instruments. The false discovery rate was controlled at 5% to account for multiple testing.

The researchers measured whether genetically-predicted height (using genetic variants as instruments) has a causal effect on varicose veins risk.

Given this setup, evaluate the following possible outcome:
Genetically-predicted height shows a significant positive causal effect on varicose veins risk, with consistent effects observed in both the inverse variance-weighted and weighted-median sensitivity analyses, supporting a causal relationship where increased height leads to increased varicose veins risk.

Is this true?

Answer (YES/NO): YES